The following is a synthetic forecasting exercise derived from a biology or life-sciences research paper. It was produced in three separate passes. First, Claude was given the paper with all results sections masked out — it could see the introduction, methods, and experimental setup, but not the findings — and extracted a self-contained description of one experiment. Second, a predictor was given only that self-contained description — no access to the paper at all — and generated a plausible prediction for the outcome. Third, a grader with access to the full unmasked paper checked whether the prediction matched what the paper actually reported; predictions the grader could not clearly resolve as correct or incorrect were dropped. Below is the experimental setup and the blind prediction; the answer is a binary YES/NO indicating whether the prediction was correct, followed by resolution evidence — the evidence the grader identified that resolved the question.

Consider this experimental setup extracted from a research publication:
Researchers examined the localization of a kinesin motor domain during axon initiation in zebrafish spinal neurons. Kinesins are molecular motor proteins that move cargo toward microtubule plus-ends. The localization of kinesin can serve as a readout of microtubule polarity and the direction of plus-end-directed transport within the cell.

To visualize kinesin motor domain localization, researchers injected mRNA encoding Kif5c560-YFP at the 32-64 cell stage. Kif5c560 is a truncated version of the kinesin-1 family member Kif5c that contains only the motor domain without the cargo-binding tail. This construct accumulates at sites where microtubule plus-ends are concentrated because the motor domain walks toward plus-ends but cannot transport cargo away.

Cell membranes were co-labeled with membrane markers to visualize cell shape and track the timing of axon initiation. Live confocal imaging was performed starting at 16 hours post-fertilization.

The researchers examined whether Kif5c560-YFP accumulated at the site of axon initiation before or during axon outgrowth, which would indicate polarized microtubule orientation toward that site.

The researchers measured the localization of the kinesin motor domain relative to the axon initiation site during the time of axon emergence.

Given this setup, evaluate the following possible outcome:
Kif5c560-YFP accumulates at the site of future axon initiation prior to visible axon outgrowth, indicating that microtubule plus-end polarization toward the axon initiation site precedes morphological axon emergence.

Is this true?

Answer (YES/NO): NO